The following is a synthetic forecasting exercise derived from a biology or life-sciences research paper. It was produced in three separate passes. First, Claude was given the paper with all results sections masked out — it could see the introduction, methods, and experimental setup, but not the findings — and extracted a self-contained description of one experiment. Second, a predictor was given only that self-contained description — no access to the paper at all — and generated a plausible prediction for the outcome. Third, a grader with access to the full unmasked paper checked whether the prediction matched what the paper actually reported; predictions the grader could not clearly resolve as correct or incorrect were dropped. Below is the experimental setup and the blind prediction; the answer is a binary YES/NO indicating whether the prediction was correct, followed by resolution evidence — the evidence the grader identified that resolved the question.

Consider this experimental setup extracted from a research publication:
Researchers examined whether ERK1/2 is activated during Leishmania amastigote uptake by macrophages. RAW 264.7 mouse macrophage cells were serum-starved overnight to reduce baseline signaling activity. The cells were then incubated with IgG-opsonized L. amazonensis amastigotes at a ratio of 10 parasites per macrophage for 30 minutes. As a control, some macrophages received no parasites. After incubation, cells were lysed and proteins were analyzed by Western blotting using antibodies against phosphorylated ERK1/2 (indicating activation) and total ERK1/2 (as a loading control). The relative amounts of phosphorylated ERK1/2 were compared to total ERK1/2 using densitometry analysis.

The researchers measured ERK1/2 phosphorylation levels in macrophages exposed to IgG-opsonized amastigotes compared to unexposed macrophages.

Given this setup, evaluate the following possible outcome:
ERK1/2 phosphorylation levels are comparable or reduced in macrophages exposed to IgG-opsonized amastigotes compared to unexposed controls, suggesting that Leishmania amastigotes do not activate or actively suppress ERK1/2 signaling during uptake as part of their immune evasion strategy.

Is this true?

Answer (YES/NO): NO